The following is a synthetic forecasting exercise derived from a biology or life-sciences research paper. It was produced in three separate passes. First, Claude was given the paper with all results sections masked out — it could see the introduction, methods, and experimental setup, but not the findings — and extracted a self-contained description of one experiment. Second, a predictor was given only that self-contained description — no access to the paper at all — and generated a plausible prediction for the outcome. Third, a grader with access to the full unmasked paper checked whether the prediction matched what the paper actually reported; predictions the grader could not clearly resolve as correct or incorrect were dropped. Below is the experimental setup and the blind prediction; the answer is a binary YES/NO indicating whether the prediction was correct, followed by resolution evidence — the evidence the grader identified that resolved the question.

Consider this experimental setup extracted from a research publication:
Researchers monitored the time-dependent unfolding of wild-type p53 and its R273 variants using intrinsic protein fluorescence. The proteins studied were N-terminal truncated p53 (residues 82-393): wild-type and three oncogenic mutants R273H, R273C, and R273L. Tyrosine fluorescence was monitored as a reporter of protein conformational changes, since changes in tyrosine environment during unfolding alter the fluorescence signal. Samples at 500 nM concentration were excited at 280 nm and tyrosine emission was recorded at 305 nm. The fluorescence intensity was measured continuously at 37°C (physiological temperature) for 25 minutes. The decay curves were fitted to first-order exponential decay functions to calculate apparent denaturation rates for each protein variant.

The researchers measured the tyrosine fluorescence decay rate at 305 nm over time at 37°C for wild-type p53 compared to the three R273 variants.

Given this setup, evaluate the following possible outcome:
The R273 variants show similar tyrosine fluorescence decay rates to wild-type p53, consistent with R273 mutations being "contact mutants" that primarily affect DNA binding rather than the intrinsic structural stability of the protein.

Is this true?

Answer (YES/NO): NO